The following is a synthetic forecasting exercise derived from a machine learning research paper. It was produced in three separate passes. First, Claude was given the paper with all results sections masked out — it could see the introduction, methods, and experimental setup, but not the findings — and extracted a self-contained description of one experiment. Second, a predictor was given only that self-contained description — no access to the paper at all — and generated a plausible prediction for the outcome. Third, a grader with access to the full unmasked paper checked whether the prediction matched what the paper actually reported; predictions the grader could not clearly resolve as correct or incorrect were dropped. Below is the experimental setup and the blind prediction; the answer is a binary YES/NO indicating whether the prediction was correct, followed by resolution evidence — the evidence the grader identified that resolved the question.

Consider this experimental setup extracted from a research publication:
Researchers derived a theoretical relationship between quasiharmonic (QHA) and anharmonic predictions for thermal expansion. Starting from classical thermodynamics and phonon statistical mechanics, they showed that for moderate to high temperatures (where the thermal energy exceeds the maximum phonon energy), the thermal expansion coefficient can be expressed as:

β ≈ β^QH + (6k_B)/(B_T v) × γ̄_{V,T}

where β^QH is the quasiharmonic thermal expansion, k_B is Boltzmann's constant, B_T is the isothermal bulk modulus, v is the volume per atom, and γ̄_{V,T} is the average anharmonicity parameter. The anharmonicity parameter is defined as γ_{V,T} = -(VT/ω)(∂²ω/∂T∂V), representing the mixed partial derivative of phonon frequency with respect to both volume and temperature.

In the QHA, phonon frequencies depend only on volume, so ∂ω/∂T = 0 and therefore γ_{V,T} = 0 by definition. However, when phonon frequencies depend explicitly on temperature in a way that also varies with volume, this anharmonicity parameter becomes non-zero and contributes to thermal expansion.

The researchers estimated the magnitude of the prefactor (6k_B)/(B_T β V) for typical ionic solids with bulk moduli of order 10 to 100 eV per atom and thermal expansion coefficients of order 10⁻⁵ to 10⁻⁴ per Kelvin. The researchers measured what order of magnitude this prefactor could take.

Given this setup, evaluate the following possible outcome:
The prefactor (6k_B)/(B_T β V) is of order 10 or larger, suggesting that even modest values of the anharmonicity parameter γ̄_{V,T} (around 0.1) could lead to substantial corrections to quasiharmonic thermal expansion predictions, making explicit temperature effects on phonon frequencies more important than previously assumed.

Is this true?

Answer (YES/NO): NO